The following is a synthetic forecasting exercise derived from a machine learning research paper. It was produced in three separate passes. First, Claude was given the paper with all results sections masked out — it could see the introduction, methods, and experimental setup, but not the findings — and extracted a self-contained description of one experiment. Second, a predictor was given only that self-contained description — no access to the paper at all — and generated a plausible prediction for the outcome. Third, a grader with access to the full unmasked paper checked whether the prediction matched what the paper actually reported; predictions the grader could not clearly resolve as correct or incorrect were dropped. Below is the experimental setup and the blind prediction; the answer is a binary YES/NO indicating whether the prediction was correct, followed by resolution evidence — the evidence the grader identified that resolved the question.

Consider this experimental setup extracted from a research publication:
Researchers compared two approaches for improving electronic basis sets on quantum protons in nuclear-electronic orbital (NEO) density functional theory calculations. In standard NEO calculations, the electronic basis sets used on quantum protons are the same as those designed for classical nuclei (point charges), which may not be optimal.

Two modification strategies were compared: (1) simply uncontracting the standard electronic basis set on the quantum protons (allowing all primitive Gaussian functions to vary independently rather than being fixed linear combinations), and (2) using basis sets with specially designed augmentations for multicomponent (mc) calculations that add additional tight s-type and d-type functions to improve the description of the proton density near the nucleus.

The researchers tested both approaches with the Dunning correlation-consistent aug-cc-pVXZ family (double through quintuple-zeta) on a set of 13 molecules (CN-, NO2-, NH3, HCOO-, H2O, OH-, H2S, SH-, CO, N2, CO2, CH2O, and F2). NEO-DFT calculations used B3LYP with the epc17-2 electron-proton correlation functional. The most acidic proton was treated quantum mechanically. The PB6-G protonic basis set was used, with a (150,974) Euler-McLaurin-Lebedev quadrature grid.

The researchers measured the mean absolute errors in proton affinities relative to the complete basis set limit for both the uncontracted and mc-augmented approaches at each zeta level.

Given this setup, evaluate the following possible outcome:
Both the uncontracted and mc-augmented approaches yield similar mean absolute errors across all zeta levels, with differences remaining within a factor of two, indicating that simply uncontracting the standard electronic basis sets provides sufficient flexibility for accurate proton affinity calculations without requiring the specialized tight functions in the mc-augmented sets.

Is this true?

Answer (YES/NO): YES